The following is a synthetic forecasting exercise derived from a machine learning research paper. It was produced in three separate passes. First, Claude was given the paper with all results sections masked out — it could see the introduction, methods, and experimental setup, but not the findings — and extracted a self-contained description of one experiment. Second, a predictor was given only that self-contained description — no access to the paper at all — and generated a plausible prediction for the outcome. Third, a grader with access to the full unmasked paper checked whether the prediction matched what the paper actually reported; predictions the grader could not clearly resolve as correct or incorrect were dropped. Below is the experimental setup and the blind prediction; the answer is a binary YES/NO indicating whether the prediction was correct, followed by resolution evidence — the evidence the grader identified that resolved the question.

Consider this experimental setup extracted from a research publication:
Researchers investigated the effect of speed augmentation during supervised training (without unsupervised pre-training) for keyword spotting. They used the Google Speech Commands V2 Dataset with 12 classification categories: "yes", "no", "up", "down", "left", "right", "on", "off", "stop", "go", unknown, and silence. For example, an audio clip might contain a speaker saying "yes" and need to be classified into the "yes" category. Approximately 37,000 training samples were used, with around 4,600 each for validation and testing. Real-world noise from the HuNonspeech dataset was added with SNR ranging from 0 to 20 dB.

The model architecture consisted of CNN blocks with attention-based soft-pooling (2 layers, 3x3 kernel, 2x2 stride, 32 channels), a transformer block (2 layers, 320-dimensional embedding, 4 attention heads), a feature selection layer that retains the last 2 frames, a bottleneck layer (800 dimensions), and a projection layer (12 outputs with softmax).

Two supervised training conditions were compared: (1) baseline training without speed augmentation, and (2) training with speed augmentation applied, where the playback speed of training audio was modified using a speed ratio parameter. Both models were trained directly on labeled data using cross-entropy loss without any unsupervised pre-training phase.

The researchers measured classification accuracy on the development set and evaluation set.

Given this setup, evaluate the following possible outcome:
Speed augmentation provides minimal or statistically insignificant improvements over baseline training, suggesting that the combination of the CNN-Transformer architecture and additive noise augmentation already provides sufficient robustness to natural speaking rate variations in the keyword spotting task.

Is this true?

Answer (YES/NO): NO